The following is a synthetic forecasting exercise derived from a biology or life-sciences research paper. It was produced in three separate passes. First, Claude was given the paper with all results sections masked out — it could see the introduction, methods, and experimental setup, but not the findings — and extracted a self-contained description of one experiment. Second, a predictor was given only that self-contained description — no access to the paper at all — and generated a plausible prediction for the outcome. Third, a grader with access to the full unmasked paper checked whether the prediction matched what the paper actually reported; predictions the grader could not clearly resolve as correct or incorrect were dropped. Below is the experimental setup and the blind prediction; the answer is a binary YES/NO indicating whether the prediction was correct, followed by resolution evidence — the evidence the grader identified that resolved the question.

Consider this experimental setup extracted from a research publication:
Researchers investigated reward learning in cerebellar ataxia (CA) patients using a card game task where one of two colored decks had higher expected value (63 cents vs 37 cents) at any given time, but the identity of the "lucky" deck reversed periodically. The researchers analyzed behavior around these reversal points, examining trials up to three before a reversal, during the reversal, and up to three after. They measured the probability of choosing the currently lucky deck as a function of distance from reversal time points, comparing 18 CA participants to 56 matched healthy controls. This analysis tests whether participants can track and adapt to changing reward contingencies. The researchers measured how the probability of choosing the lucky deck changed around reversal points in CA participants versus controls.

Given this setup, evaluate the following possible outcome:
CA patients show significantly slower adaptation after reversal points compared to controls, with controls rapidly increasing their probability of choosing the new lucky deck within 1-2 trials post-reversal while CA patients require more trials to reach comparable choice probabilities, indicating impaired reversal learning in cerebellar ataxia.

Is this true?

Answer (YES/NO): NO